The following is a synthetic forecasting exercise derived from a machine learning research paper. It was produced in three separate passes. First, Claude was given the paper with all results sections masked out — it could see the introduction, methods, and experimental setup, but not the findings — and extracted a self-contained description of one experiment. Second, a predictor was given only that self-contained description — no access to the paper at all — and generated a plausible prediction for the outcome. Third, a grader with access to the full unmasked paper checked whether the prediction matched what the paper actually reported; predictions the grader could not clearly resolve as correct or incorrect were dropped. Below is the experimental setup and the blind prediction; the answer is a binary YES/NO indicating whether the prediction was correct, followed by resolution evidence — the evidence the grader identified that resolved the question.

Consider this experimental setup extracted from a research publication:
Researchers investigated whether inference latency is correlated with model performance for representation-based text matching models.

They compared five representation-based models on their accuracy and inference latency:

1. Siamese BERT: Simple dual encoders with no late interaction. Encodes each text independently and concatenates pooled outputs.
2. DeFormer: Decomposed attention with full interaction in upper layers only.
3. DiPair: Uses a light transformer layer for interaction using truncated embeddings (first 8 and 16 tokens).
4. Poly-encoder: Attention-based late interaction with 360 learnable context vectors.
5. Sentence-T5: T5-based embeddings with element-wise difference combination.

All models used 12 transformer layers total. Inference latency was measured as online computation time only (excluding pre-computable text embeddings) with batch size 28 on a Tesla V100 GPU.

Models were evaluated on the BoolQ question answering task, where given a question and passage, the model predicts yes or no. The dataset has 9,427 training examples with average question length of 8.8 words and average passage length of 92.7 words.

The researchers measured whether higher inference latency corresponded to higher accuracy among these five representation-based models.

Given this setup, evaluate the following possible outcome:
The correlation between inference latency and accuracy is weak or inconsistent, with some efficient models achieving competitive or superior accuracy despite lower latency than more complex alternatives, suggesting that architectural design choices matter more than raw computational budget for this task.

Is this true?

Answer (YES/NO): YES